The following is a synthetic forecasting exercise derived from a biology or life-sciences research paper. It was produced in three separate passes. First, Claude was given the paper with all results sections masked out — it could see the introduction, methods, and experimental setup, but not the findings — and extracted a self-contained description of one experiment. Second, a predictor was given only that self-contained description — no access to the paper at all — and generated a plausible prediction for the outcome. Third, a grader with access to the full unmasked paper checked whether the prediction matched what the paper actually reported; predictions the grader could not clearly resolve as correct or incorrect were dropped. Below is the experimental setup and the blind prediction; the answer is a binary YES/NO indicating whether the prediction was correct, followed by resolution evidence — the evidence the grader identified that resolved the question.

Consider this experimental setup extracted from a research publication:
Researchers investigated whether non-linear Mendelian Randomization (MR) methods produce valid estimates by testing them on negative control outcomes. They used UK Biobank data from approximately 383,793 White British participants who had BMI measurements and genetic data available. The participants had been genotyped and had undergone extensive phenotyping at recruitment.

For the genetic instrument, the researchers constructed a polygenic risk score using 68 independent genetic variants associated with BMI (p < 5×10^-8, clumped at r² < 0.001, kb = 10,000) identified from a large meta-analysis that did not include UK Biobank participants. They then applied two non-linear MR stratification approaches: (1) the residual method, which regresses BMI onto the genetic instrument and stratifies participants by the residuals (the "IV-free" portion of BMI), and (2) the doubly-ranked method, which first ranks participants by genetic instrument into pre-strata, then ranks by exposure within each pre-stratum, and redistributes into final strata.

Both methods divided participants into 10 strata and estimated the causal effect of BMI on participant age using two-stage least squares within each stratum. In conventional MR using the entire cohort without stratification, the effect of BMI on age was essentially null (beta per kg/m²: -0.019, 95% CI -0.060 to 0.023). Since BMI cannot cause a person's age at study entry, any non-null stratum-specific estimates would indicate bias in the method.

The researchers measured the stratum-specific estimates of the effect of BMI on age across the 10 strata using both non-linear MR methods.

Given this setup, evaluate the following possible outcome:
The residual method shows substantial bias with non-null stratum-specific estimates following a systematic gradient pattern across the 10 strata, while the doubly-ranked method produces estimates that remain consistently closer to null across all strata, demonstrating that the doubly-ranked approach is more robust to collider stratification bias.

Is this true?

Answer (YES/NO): NO